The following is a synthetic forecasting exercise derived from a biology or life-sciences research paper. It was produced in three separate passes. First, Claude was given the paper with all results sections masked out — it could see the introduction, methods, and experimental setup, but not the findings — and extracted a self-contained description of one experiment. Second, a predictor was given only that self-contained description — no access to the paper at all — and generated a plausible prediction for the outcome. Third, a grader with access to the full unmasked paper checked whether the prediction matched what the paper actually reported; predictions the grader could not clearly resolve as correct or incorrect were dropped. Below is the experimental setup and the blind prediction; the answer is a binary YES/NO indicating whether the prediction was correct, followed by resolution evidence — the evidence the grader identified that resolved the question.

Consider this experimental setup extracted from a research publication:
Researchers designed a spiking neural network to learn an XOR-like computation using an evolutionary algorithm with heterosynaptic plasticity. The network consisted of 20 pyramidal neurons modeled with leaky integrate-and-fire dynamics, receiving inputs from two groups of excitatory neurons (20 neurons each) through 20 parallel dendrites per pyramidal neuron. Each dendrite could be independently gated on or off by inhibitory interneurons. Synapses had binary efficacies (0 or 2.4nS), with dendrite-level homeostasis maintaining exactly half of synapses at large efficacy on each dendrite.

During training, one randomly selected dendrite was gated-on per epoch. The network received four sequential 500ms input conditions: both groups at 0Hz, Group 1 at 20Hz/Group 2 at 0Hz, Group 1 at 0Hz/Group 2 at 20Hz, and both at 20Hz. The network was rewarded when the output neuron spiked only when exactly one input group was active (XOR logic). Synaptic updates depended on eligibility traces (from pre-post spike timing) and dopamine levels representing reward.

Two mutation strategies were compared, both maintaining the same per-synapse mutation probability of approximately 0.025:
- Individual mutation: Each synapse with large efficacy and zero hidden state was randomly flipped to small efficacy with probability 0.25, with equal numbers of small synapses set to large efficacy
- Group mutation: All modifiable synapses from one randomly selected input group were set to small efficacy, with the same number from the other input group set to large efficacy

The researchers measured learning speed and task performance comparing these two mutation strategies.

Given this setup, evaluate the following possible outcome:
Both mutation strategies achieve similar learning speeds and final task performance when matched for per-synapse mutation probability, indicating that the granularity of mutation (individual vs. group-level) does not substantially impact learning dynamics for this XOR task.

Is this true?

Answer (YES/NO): NO